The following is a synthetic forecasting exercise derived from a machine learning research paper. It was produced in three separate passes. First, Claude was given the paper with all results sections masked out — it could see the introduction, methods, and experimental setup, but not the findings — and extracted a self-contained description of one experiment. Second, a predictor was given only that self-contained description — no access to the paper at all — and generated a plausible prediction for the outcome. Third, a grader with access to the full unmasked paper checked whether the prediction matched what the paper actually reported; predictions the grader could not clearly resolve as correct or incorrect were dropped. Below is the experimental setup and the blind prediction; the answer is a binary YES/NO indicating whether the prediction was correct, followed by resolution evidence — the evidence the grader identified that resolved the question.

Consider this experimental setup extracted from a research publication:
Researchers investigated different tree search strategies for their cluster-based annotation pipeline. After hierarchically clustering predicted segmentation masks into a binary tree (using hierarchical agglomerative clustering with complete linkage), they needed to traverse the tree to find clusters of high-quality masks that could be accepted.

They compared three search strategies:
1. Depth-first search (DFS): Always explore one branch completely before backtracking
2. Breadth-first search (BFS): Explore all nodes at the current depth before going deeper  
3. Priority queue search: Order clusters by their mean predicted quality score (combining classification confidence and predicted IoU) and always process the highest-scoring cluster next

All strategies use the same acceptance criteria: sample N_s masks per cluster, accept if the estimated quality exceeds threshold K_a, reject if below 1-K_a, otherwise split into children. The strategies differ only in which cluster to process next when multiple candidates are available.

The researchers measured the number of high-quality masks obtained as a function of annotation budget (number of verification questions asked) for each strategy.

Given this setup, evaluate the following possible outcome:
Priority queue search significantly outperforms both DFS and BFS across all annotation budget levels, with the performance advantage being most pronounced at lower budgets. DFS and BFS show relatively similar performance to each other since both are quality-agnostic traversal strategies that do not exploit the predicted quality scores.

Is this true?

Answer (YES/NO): NO